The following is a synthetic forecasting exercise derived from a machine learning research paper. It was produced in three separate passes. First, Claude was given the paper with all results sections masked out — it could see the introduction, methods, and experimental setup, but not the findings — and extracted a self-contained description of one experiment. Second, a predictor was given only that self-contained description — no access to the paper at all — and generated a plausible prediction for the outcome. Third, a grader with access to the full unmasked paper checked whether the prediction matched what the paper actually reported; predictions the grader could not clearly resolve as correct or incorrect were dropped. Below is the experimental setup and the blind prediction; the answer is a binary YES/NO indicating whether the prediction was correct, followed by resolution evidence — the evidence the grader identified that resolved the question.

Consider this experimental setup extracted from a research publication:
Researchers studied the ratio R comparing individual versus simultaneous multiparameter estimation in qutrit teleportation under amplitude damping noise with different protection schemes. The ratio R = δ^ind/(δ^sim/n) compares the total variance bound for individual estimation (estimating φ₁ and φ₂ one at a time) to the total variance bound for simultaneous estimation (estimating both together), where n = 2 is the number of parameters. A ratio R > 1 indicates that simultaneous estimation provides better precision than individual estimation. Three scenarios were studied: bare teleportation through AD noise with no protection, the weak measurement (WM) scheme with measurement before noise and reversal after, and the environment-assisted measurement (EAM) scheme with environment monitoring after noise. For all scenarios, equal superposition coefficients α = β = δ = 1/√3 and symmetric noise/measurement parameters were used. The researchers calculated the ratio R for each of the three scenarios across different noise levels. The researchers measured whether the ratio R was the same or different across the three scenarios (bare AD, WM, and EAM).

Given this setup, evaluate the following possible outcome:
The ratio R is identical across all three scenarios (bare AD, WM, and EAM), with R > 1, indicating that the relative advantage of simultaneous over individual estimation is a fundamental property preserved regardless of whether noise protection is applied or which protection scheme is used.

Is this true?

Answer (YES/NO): YES